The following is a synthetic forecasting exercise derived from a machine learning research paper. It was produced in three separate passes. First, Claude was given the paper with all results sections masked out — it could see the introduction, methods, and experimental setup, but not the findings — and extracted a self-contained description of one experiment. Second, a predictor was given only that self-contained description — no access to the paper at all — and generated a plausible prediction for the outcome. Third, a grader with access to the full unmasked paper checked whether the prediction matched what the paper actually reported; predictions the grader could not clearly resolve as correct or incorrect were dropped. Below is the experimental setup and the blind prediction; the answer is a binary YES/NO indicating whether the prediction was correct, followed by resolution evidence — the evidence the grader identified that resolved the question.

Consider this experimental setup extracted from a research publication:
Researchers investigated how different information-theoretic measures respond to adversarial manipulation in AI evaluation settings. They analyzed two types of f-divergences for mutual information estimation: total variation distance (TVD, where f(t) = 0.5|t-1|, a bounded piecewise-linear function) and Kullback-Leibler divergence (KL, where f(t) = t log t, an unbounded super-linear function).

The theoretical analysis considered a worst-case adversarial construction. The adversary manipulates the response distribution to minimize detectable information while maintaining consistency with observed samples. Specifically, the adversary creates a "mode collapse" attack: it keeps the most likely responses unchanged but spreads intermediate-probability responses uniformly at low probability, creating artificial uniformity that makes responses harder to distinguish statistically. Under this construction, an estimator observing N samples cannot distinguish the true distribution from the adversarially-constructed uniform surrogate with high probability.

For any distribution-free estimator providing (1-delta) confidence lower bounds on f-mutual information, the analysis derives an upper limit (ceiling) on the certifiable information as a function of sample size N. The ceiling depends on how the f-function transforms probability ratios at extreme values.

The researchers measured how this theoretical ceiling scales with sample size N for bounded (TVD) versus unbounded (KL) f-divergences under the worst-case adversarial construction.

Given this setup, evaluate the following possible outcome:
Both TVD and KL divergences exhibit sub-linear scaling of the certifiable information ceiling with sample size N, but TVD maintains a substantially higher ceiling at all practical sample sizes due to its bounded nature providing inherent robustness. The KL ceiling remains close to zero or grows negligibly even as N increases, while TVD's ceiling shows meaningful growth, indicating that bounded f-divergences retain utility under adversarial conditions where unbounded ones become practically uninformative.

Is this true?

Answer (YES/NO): NO